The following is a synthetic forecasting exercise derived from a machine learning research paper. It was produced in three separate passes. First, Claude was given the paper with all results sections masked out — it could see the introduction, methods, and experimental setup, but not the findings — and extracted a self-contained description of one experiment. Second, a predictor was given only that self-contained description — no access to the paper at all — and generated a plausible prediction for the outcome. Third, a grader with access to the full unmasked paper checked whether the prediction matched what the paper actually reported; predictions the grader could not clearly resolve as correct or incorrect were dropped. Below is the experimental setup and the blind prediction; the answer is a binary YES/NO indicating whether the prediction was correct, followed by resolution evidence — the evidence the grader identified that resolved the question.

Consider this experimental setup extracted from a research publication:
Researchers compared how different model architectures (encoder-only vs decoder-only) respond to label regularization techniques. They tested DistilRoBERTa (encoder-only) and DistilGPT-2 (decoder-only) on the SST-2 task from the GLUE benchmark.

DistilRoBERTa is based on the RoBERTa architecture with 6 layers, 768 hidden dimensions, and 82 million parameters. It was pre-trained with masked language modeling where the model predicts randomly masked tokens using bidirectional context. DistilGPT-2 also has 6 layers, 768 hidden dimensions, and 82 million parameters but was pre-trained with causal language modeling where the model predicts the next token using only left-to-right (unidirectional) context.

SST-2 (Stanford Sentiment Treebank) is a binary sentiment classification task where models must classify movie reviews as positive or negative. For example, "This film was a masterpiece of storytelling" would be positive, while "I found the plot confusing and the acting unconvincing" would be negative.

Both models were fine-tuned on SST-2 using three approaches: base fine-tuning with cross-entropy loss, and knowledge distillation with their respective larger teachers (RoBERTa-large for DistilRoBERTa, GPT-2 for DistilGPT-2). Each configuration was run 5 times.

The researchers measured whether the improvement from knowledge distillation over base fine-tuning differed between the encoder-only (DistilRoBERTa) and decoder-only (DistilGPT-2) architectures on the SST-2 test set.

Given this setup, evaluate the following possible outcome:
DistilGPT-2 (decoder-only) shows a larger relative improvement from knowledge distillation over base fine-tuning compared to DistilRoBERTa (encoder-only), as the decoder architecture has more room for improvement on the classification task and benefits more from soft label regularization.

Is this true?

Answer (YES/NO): NO